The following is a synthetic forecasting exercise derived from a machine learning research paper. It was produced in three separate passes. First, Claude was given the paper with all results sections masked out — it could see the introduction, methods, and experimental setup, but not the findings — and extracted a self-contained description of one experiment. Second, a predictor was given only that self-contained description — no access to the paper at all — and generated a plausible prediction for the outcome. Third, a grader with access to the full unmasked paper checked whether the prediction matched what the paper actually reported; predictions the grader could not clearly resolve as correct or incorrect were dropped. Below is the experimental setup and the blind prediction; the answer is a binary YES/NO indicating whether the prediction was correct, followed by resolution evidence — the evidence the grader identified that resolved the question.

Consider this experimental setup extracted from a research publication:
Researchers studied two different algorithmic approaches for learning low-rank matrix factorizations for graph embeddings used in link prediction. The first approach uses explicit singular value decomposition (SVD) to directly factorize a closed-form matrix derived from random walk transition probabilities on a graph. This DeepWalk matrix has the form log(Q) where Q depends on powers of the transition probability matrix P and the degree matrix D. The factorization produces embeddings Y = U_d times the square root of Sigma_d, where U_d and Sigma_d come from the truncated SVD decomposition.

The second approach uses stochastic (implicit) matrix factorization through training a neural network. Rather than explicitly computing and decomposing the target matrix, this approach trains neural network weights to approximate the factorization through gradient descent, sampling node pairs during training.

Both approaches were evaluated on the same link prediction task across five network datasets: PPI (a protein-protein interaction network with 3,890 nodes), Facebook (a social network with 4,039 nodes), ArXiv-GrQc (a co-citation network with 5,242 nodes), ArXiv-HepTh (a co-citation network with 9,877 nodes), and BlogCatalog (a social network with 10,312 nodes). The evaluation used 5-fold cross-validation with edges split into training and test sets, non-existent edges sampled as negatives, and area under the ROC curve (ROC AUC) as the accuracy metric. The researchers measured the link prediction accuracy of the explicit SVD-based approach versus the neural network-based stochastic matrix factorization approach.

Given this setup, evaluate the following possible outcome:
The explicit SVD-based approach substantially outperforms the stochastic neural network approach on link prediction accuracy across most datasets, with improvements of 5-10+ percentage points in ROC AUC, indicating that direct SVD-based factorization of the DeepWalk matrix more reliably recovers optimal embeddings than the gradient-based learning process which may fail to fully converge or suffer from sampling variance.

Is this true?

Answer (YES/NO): NO